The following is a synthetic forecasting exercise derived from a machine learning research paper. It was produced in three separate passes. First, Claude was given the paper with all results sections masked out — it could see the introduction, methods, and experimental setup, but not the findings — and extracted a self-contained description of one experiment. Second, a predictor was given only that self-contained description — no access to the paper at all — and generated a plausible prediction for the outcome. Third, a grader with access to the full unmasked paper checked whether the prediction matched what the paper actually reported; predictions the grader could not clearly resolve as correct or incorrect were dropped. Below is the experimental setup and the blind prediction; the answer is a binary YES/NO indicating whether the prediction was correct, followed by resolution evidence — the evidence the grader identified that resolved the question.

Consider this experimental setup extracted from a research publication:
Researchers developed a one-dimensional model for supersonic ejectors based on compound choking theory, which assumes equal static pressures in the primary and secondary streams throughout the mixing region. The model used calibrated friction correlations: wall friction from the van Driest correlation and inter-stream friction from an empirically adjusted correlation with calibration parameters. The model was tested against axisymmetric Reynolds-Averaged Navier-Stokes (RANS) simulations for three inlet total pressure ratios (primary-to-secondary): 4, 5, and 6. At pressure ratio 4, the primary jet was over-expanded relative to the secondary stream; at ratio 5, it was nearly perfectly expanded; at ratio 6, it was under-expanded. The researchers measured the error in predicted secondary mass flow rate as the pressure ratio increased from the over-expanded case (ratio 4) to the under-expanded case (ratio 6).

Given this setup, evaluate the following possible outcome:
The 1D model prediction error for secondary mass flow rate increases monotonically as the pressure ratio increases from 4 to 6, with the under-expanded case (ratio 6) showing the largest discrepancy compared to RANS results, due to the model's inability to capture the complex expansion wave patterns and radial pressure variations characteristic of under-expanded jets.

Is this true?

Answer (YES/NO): YES